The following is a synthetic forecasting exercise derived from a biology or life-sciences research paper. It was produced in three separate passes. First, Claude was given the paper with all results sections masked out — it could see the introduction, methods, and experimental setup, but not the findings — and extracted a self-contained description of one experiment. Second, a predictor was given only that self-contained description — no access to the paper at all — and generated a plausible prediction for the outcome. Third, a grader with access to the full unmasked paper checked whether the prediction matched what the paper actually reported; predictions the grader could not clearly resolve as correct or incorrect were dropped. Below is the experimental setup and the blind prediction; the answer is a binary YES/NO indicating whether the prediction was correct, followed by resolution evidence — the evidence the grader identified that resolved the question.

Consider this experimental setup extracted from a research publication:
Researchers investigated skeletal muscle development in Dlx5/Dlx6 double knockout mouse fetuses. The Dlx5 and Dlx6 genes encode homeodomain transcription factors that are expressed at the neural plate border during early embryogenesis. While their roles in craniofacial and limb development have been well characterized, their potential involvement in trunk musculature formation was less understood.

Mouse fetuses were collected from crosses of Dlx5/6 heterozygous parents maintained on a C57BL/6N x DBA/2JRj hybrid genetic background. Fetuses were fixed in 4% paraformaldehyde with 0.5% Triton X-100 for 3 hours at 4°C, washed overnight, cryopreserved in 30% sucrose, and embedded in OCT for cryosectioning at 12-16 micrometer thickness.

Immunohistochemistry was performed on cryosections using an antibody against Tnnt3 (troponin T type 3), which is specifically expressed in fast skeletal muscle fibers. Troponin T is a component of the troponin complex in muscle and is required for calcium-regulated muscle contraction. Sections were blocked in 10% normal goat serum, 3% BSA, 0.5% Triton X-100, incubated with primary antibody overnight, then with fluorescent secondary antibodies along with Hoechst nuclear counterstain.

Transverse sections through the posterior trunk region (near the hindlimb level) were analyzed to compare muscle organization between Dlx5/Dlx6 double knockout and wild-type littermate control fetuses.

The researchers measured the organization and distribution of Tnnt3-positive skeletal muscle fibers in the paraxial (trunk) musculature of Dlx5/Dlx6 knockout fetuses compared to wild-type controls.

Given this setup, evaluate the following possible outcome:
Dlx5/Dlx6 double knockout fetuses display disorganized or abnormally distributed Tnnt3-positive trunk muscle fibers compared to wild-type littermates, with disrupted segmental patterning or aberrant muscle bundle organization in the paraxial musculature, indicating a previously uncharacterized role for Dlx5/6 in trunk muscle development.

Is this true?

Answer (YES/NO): NO